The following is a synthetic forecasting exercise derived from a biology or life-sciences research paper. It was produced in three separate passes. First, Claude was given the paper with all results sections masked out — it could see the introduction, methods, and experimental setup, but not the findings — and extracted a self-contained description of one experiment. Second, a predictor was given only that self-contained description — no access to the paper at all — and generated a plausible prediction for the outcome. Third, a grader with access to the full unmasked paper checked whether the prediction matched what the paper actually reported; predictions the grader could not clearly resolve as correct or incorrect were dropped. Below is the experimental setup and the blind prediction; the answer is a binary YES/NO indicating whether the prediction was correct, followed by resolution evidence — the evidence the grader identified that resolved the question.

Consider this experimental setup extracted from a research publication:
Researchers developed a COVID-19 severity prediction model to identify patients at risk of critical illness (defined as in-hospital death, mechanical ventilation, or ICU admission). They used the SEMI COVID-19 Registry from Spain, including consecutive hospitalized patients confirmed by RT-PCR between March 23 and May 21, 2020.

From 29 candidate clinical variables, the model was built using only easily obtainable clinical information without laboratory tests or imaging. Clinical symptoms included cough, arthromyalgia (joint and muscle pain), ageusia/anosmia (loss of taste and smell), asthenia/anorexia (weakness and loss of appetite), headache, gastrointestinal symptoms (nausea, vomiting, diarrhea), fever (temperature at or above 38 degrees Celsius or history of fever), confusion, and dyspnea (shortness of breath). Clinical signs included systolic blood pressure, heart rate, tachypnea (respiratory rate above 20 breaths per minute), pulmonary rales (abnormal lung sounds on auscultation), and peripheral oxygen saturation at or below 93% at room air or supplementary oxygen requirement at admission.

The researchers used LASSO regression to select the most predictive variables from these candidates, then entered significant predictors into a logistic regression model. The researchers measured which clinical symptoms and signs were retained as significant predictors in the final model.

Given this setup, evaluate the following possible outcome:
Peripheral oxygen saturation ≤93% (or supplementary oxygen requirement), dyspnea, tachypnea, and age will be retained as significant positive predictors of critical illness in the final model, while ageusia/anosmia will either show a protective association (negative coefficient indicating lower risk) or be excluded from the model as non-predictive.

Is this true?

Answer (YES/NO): NO